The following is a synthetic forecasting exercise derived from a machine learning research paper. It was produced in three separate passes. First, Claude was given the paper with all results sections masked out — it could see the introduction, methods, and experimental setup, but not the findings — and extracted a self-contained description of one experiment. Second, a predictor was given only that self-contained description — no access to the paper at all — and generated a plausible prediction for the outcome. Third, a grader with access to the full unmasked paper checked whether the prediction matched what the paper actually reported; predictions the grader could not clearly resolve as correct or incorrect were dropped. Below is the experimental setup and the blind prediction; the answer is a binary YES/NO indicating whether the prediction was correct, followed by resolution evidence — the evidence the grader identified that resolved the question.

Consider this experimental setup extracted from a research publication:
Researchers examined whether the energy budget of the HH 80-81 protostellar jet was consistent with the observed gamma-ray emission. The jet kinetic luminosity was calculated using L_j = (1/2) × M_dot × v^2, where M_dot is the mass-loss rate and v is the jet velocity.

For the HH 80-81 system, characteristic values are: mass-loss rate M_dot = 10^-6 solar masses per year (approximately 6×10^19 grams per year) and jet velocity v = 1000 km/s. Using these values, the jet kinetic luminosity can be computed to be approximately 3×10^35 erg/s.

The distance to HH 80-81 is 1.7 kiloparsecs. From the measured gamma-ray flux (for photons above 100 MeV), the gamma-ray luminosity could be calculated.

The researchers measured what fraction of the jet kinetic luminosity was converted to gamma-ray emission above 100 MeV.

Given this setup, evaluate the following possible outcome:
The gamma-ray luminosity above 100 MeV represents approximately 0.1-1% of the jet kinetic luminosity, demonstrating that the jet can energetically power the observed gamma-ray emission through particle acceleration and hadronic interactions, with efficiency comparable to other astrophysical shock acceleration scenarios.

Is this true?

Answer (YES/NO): NO